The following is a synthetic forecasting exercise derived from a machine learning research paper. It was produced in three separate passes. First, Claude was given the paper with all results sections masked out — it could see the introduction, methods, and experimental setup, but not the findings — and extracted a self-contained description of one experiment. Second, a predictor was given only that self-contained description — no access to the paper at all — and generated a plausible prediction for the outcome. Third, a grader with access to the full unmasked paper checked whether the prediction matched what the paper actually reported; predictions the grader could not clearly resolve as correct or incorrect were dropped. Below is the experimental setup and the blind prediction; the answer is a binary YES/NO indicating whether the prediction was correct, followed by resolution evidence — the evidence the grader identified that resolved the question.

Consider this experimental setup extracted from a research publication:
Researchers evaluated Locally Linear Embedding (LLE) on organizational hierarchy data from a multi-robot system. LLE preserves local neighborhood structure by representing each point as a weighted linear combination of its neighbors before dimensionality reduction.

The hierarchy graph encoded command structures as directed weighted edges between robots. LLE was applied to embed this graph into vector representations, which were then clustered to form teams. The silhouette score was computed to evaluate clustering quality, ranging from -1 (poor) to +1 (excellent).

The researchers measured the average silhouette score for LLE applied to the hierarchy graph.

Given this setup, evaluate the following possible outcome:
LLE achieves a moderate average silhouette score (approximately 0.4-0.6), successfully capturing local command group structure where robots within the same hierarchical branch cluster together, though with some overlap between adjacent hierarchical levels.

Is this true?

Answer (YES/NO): NO